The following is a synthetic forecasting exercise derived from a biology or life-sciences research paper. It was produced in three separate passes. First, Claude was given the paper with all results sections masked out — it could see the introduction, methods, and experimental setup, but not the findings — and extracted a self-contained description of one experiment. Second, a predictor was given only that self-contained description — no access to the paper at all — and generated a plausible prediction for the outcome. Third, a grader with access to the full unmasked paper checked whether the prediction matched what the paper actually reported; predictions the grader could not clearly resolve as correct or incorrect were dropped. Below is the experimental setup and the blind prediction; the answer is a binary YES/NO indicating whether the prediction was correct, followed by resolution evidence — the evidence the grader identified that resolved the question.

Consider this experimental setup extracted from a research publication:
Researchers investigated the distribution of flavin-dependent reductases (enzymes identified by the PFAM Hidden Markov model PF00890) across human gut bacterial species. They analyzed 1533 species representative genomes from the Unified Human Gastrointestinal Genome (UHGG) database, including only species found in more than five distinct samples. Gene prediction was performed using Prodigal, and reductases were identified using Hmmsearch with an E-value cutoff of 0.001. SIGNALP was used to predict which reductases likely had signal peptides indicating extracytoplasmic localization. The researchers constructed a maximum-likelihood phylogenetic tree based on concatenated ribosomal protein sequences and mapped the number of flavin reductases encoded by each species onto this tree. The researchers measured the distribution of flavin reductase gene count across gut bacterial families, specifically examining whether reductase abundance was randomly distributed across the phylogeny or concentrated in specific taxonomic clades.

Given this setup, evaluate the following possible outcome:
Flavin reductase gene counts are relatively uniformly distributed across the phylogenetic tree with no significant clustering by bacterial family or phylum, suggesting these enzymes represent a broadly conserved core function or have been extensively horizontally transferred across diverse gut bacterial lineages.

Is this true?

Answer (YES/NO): NO